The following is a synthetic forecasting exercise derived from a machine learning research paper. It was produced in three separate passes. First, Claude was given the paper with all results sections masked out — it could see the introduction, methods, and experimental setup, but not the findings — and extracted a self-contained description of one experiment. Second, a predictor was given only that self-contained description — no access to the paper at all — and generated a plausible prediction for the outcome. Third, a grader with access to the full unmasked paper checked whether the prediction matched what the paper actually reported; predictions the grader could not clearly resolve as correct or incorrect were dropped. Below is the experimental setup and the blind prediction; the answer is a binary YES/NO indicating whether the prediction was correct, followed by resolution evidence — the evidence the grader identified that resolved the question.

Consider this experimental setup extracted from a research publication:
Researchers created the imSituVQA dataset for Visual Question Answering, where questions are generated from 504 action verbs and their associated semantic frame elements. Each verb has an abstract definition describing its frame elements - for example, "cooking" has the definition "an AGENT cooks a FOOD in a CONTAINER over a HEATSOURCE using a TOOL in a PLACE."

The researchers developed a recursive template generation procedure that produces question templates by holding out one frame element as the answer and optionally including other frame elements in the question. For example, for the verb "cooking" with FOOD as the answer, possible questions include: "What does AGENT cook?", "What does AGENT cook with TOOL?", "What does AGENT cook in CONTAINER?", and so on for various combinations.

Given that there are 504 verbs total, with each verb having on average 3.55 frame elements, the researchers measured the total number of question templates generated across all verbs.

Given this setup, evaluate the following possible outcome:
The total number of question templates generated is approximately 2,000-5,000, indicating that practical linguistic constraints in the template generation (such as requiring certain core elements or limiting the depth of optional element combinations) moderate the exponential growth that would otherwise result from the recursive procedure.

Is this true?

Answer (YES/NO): NO